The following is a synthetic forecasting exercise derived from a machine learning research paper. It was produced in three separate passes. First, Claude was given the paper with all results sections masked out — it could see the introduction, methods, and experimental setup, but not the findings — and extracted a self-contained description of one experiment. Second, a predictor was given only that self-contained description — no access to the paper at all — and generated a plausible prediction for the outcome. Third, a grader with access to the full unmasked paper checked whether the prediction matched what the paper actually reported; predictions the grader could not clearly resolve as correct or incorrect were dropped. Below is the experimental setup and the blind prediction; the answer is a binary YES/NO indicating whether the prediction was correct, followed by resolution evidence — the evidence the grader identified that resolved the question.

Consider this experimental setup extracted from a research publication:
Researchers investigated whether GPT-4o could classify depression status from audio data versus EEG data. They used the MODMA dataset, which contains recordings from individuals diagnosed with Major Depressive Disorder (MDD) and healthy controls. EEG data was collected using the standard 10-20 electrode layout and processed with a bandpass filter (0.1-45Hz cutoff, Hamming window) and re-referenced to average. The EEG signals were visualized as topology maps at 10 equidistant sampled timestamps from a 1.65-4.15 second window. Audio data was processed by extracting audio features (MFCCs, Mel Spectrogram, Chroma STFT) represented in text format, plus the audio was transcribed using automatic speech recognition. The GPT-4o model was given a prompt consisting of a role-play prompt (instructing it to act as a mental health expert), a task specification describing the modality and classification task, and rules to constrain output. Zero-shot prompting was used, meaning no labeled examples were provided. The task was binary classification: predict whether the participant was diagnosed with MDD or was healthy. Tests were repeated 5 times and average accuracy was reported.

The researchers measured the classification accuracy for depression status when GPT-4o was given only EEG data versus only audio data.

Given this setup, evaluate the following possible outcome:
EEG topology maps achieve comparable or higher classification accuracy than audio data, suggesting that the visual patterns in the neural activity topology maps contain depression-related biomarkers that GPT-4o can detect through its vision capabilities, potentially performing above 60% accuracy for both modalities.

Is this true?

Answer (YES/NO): NO